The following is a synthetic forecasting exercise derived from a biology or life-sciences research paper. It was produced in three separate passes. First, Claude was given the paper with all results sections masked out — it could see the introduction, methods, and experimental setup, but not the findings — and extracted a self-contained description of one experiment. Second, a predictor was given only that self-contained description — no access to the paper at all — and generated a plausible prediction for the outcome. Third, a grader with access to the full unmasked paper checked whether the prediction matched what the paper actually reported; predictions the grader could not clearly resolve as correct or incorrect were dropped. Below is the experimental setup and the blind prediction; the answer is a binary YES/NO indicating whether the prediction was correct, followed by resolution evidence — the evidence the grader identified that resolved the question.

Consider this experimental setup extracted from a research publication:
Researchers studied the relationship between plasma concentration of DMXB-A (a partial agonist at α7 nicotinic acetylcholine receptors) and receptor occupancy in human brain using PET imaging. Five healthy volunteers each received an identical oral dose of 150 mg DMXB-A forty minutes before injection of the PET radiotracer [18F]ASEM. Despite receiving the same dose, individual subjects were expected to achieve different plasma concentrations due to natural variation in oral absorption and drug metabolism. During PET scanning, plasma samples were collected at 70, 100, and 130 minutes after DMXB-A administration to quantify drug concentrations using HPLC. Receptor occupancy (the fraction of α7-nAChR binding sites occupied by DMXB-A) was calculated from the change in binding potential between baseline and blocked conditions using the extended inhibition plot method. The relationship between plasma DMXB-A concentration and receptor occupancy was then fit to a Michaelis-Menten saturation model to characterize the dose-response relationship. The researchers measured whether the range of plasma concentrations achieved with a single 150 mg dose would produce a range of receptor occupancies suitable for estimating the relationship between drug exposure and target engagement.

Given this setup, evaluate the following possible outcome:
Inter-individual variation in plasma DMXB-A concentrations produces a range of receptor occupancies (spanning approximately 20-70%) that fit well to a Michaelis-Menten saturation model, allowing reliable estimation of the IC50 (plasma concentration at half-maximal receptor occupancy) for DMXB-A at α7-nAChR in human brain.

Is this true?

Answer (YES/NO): NO